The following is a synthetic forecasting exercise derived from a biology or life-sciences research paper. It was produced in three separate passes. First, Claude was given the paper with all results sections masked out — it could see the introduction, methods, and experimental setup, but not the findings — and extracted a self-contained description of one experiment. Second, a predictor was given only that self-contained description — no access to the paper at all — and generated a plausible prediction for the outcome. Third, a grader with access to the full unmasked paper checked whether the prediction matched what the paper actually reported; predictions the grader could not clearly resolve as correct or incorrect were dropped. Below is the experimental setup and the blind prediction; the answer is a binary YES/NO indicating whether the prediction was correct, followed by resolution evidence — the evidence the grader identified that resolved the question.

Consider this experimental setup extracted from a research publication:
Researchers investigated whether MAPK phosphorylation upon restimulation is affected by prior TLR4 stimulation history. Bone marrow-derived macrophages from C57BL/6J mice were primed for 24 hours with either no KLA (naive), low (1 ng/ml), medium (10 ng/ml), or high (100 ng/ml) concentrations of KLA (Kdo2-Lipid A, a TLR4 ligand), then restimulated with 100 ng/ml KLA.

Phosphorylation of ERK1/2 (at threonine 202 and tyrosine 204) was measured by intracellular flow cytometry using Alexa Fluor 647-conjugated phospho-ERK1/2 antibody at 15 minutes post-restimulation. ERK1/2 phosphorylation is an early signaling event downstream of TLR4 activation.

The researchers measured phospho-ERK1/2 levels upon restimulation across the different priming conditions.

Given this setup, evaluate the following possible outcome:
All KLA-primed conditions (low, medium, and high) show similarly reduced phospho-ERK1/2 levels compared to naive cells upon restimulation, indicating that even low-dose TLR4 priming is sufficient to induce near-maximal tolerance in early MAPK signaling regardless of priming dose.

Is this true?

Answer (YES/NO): NO